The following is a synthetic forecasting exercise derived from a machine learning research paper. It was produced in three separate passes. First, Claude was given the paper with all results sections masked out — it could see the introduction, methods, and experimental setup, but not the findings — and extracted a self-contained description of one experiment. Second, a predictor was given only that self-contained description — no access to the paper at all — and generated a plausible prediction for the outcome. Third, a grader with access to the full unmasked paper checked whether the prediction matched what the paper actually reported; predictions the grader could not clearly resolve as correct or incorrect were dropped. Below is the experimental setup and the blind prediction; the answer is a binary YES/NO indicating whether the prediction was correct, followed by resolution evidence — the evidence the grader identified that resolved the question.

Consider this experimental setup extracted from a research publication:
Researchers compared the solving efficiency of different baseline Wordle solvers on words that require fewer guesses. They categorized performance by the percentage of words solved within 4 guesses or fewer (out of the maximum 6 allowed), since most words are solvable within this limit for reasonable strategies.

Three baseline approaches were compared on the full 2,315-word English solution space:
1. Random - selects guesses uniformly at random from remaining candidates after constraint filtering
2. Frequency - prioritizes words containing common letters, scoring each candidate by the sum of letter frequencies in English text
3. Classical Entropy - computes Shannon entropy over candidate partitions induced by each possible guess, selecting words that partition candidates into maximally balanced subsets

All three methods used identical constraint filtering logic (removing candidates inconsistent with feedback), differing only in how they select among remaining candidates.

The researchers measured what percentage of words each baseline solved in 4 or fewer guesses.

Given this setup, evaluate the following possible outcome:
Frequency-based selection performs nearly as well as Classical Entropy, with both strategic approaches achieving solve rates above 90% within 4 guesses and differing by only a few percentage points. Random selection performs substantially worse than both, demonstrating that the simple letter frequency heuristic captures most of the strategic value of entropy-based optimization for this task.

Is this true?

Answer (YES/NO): NO